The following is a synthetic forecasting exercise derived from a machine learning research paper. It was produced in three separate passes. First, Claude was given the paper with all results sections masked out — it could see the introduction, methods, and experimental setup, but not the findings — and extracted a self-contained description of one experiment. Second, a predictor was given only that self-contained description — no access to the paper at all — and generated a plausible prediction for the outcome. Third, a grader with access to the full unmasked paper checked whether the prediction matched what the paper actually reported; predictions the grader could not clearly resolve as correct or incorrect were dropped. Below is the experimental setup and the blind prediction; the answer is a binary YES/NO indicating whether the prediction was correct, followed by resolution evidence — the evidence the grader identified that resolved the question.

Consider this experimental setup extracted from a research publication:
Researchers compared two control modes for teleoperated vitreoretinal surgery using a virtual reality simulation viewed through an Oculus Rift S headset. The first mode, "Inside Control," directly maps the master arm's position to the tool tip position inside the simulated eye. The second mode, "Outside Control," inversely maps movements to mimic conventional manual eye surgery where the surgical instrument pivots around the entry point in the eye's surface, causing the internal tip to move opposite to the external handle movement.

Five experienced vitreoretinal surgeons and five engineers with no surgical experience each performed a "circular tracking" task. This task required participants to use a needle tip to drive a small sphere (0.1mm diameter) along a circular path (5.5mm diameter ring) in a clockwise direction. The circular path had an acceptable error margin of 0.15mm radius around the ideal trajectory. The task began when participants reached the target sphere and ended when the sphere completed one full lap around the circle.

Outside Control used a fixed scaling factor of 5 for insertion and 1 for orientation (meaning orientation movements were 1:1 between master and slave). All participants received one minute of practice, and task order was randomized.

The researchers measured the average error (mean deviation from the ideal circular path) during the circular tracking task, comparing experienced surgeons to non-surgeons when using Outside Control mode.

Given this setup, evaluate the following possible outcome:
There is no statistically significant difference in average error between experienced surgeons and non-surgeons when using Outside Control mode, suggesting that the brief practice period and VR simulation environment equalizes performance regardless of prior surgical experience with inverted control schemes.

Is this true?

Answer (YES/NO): YES